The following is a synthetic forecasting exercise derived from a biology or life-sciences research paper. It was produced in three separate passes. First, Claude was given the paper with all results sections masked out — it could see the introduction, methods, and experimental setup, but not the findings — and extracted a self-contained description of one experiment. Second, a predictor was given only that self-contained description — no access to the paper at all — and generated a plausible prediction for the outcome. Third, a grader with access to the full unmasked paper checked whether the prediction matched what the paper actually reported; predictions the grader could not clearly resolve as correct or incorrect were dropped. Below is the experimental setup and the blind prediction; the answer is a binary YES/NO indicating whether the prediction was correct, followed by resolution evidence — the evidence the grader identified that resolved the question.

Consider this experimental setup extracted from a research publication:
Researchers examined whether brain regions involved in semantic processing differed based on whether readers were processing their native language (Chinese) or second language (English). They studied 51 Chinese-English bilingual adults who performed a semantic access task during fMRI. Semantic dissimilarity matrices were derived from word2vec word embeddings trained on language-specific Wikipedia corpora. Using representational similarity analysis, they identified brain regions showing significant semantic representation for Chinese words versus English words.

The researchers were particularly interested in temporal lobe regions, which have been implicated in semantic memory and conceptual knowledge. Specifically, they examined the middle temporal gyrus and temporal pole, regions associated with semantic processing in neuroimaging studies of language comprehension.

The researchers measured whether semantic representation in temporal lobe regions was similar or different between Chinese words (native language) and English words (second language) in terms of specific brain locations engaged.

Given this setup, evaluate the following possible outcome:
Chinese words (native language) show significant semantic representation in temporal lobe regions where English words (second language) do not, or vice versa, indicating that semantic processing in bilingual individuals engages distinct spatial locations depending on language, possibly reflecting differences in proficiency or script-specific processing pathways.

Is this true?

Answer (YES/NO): YES